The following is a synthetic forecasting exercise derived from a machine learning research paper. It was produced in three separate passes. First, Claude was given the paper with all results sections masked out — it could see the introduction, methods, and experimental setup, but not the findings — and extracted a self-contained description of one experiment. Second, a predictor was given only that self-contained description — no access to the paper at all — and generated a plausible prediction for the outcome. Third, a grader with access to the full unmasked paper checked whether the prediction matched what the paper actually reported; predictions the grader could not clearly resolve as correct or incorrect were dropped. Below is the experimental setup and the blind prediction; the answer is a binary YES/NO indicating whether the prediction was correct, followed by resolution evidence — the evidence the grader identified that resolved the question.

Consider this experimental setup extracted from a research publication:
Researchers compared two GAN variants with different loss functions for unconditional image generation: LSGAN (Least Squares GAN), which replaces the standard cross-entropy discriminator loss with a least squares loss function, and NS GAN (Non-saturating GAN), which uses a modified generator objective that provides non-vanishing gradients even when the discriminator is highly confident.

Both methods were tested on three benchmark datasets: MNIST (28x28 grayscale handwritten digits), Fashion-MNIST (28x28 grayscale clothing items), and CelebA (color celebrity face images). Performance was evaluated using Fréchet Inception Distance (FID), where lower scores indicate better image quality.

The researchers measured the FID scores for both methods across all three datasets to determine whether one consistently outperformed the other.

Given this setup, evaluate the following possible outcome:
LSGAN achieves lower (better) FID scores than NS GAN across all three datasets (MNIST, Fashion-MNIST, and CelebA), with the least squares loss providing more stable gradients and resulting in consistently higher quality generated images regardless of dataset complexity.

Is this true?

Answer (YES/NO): NO